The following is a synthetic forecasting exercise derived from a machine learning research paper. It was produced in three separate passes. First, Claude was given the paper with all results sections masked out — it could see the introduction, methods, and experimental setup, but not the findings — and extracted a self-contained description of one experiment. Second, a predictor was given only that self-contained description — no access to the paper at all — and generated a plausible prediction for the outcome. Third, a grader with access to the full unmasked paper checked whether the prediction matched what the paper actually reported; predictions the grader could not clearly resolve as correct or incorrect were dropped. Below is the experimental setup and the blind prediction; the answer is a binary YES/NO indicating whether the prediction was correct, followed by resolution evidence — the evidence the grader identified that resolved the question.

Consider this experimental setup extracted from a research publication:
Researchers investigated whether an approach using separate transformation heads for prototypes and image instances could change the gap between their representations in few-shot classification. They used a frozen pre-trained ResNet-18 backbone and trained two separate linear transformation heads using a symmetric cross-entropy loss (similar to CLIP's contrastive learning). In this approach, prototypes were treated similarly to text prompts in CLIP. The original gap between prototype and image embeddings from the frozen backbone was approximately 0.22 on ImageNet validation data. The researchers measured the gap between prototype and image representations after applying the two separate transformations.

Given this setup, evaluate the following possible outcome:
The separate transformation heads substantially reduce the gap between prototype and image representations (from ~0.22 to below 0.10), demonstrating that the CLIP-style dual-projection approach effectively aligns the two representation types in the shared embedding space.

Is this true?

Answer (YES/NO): NO